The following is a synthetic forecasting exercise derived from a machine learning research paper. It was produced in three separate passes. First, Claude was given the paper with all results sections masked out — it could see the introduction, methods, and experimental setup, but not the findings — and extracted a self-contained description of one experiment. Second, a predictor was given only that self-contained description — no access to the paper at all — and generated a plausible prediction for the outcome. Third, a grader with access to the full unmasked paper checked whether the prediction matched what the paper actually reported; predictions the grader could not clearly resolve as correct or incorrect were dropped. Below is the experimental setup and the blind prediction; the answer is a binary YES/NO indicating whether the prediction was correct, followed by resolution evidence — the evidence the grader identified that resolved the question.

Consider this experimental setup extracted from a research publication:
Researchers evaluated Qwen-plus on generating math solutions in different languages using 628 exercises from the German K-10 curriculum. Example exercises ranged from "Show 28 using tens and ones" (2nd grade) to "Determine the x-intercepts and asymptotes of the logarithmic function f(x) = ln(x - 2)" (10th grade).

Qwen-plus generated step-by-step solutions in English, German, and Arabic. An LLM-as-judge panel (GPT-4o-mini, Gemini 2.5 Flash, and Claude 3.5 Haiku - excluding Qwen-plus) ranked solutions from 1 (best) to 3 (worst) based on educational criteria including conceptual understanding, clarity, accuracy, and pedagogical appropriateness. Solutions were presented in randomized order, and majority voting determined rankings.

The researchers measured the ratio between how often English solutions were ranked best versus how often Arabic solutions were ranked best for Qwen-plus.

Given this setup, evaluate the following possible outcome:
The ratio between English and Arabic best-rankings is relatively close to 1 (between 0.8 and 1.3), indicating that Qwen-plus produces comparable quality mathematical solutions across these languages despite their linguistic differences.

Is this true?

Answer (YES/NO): NO